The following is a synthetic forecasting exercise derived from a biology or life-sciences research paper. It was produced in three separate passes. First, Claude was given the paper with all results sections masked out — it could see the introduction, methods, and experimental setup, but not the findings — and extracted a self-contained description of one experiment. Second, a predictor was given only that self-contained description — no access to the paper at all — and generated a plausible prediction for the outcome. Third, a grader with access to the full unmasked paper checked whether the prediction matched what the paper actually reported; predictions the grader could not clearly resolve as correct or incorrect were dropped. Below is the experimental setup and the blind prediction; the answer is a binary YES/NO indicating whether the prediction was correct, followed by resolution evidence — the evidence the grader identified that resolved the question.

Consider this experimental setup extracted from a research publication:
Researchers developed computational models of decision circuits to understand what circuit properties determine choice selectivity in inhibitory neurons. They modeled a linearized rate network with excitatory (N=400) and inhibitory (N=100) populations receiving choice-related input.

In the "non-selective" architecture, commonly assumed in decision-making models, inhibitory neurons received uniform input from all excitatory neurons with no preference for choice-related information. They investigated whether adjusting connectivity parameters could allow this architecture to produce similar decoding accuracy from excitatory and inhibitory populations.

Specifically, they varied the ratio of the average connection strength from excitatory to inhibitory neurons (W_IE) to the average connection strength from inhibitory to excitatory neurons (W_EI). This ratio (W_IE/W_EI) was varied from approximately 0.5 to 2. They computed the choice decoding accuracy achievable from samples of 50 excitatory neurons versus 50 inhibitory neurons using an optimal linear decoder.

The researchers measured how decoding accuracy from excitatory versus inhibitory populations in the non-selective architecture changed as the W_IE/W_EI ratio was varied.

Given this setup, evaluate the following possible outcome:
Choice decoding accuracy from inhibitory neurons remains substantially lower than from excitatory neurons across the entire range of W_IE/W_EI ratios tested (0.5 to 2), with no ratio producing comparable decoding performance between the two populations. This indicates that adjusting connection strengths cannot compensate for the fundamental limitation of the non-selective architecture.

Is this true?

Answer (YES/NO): YES